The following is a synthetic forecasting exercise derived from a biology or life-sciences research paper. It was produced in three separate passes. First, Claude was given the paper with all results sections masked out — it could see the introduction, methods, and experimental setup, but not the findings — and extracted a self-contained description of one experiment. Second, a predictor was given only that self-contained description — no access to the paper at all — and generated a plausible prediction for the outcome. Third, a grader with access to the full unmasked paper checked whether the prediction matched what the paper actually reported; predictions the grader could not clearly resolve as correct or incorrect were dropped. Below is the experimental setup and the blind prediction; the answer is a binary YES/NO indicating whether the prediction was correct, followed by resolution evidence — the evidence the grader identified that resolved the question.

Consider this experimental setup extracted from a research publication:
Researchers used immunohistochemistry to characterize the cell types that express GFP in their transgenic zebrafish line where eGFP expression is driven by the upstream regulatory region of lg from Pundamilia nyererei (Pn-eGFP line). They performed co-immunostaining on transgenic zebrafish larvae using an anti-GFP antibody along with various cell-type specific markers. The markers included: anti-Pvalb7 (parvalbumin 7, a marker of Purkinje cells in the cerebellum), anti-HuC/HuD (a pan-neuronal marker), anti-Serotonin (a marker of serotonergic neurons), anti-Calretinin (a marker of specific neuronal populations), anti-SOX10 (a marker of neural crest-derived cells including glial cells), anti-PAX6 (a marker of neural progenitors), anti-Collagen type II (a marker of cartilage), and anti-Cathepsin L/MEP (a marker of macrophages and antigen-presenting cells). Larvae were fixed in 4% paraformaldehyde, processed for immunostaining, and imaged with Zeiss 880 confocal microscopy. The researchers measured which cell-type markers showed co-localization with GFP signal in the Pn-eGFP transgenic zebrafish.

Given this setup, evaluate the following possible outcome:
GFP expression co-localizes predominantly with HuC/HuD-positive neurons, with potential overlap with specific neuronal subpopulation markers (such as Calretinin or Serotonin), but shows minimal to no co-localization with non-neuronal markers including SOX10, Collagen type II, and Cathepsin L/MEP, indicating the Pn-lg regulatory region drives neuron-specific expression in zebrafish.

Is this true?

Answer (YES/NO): NO